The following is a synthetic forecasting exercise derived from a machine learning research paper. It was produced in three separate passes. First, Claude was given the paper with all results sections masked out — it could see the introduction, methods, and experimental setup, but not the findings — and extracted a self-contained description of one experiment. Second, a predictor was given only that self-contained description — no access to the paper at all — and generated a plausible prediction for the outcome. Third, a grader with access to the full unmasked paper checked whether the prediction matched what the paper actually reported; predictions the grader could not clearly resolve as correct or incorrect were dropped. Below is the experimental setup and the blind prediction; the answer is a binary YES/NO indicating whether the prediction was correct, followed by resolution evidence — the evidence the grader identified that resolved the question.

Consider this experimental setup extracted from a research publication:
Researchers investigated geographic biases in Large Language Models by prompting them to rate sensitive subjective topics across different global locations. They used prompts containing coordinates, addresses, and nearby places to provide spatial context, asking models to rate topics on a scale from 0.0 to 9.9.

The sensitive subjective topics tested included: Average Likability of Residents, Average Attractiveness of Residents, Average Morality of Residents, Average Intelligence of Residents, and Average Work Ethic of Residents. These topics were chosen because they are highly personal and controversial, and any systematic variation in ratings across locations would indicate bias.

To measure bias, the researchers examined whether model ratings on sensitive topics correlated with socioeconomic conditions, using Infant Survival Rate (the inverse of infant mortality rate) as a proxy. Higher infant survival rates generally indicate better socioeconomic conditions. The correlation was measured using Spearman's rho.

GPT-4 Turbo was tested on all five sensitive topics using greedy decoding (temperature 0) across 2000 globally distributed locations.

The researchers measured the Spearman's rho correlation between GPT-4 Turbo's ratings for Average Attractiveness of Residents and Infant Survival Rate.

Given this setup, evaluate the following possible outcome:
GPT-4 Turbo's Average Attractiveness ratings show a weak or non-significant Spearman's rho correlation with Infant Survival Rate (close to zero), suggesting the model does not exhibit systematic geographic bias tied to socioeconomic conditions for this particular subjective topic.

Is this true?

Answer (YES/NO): YES